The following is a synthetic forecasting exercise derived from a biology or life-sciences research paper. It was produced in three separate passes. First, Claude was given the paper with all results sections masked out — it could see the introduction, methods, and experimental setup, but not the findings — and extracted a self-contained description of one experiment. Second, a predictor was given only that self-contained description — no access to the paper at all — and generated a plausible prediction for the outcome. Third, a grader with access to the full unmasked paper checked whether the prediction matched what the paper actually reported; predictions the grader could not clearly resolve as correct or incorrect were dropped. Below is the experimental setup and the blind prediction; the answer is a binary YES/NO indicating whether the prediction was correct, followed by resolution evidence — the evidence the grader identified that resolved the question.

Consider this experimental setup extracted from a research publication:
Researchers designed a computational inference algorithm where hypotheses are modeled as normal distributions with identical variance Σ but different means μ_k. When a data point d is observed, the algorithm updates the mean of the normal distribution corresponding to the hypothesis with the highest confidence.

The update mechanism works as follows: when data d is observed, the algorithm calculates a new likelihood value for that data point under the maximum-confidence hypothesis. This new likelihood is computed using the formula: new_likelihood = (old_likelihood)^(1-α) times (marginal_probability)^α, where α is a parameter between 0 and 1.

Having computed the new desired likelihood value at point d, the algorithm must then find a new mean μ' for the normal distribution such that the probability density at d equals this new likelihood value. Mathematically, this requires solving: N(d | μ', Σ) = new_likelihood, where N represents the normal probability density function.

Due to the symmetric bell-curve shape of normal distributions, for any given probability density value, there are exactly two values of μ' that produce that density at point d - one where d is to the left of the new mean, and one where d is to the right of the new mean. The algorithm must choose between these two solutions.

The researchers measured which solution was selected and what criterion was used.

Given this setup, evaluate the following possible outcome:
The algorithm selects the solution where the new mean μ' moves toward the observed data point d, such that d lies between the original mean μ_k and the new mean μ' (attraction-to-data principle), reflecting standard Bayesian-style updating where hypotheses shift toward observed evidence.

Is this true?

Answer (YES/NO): NO